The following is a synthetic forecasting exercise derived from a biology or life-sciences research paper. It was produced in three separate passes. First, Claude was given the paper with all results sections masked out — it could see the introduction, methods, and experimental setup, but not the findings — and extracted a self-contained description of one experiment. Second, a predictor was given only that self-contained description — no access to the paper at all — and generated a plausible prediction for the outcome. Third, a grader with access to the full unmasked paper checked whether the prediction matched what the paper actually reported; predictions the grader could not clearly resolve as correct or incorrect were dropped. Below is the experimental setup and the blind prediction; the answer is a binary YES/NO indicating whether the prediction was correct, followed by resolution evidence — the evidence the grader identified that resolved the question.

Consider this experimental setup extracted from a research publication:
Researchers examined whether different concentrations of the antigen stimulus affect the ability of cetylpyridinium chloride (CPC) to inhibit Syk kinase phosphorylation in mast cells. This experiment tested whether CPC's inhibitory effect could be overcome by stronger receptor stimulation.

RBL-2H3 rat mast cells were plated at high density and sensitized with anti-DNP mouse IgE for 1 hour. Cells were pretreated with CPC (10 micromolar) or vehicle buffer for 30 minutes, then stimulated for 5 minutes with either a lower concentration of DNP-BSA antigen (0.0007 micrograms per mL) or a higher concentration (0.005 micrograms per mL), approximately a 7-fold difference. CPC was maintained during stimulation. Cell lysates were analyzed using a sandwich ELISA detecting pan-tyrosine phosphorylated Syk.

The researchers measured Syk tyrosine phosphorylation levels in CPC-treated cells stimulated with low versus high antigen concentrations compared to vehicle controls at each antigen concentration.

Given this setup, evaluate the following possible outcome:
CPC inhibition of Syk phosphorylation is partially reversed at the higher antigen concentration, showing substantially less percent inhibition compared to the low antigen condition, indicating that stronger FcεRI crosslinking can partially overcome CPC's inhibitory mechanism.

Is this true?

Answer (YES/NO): YES